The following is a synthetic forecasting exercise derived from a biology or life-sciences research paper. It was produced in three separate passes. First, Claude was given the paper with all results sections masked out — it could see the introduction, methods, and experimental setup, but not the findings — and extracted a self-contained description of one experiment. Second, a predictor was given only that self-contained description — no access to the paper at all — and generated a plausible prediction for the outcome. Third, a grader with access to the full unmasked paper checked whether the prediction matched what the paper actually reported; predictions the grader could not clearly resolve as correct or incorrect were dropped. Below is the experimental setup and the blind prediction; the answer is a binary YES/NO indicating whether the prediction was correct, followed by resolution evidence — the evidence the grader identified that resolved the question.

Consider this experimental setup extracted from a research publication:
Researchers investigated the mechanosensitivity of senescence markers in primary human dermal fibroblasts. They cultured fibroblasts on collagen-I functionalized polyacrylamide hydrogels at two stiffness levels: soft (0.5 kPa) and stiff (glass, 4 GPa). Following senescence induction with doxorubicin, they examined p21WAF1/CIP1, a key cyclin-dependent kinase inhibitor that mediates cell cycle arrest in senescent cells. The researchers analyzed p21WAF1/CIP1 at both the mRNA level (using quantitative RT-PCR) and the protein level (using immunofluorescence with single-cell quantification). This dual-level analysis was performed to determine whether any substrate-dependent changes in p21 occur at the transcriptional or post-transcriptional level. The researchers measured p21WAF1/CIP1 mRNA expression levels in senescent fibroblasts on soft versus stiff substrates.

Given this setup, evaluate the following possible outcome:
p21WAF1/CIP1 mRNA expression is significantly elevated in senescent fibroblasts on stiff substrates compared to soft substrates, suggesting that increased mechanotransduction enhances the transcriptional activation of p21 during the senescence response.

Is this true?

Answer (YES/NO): YES